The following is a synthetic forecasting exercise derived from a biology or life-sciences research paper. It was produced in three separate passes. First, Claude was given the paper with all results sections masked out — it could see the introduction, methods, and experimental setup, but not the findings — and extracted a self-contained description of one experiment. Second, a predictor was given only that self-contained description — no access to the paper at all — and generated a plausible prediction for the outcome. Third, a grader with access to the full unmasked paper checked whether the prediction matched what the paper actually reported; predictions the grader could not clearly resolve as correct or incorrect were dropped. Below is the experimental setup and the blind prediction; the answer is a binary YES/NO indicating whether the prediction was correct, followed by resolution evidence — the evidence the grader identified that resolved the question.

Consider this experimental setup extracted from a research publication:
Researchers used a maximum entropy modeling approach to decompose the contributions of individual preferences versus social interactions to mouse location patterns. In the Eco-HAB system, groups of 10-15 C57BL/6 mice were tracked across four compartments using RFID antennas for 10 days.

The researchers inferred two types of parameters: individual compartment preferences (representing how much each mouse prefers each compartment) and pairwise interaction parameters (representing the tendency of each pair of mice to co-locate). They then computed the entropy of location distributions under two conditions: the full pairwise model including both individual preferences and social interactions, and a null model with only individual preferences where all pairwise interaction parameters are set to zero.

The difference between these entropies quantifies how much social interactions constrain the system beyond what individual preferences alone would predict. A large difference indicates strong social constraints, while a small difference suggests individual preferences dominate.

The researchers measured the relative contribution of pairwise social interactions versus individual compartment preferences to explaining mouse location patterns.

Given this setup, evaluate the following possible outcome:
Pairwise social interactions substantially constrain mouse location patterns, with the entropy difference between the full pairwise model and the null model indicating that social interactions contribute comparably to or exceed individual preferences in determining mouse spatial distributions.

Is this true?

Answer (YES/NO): YES